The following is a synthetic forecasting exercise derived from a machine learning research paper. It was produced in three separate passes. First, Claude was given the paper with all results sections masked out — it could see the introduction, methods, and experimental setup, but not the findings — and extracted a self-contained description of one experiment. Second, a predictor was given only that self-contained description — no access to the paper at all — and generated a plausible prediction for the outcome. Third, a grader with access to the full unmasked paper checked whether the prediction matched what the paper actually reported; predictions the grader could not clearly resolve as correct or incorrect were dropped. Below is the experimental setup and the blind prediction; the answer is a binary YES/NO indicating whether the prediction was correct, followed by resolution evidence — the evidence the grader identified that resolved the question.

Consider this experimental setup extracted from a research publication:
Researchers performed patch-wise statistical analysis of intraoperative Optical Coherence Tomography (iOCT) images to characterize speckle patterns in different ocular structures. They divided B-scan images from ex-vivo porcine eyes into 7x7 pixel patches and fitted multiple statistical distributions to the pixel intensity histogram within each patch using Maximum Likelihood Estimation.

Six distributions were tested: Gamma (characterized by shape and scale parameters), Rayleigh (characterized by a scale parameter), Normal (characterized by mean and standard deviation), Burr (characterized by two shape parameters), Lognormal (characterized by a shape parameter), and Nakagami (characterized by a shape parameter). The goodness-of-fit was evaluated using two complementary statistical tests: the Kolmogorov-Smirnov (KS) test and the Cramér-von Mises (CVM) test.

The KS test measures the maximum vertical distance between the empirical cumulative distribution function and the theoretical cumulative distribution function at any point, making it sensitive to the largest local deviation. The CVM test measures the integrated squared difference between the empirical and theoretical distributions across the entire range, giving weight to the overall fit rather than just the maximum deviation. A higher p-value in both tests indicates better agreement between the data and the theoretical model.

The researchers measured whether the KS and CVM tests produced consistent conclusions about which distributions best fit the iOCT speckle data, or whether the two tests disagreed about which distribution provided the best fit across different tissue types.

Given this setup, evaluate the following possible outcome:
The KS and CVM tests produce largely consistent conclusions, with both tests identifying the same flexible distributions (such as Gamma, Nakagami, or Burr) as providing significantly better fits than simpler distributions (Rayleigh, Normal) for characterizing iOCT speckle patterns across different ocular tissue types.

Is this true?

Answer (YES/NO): YES